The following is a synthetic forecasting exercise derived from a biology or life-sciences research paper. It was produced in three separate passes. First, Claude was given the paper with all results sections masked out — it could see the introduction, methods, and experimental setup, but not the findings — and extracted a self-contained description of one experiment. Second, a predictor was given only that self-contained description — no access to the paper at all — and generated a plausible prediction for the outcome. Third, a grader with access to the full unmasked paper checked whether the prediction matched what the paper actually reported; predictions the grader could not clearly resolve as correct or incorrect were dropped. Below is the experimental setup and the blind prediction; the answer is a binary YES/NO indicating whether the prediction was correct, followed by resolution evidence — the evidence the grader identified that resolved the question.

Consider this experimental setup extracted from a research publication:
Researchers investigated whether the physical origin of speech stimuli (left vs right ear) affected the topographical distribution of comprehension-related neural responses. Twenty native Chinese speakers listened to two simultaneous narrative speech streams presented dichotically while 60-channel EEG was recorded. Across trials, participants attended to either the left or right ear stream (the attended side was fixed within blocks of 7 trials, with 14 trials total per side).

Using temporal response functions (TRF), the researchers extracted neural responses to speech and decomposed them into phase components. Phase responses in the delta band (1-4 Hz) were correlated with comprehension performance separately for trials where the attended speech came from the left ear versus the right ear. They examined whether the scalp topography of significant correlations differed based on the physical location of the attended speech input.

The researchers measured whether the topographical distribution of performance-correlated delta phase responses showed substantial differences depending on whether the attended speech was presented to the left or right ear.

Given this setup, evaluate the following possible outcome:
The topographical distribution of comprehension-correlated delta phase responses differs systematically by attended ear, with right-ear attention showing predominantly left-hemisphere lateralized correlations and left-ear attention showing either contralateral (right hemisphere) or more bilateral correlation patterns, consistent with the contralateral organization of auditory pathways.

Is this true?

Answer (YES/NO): NO